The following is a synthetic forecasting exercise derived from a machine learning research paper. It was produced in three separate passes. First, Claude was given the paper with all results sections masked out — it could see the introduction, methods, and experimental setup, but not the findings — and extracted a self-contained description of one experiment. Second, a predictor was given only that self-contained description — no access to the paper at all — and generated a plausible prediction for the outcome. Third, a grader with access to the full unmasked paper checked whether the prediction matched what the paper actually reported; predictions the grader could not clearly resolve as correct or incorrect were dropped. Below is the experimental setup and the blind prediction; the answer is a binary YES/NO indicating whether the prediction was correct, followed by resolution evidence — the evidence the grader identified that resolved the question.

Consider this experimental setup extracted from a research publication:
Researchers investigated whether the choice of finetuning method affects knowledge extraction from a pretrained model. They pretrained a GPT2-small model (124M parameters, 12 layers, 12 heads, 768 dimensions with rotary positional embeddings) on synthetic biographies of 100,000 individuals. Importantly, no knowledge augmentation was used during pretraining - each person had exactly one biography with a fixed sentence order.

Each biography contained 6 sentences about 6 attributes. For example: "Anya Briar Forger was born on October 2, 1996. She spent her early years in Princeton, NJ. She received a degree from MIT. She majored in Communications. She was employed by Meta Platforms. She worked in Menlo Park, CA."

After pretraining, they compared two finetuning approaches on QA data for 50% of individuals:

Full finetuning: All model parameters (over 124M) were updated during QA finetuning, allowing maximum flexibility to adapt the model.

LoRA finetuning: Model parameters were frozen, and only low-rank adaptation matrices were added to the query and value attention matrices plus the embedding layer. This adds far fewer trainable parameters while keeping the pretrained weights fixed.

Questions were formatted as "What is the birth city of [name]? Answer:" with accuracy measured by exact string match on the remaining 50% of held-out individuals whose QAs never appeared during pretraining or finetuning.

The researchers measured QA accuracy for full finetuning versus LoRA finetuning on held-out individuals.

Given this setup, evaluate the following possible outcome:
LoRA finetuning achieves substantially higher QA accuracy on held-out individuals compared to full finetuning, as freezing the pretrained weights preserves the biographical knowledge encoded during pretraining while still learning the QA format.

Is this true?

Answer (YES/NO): NO